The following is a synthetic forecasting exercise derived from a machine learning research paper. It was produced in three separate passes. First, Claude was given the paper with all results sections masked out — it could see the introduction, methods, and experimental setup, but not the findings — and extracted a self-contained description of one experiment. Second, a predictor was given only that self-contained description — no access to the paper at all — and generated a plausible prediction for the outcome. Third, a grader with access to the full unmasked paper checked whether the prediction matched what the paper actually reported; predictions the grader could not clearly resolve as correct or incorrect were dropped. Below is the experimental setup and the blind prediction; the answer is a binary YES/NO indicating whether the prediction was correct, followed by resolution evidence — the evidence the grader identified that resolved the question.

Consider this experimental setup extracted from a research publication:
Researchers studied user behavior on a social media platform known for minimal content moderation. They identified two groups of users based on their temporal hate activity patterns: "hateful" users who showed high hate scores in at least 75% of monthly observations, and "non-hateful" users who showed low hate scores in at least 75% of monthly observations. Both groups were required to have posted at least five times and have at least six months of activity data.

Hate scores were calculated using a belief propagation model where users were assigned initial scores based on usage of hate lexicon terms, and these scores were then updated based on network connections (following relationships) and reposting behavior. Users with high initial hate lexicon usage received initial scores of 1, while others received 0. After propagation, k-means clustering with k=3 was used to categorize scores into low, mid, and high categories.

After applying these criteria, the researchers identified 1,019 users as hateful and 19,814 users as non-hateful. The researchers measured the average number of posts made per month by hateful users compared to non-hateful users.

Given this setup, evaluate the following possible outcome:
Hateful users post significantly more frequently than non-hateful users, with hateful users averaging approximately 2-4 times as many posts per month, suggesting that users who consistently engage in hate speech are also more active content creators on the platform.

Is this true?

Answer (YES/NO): NO